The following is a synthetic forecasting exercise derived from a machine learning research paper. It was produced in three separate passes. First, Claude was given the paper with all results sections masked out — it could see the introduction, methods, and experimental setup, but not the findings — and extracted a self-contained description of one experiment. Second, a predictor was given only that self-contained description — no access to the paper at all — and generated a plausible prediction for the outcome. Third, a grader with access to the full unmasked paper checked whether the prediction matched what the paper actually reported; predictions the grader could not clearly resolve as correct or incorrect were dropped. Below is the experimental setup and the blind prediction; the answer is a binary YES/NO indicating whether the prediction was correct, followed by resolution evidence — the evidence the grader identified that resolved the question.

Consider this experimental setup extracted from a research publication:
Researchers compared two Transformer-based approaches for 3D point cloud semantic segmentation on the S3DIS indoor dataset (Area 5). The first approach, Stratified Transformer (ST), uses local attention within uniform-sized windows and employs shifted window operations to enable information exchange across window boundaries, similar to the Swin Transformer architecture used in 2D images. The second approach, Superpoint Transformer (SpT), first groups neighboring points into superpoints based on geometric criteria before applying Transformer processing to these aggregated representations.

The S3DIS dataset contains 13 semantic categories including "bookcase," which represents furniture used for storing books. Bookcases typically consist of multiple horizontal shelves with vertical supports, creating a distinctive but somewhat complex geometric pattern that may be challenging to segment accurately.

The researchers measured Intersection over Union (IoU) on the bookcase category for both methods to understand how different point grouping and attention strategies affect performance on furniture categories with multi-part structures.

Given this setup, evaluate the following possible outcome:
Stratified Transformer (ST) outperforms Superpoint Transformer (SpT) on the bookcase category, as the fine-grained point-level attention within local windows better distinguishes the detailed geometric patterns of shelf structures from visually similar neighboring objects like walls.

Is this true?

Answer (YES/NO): NO